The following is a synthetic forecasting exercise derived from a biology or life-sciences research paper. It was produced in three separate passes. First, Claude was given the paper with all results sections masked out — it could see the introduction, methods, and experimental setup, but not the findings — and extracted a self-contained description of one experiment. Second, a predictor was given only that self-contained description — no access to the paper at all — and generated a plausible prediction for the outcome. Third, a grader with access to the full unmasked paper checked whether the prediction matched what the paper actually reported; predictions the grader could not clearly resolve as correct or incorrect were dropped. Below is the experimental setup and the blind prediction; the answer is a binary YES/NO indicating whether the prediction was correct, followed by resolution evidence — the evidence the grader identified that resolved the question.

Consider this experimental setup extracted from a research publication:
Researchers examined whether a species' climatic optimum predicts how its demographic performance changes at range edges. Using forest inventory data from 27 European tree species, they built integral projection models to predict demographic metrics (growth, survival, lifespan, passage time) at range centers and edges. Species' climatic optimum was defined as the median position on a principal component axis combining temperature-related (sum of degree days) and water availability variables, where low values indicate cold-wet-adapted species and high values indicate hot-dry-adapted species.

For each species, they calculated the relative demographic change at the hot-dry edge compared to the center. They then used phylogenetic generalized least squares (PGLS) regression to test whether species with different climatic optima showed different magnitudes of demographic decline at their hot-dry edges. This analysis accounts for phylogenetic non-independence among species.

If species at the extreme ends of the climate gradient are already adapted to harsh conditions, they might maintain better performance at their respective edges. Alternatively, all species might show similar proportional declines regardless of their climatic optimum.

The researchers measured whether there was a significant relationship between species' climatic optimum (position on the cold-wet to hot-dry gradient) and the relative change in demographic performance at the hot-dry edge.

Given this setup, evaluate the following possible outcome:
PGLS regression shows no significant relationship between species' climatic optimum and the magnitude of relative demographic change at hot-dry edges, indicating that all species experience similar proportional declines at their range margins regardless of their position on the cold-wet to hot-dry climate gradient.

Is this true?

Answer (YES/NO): NO